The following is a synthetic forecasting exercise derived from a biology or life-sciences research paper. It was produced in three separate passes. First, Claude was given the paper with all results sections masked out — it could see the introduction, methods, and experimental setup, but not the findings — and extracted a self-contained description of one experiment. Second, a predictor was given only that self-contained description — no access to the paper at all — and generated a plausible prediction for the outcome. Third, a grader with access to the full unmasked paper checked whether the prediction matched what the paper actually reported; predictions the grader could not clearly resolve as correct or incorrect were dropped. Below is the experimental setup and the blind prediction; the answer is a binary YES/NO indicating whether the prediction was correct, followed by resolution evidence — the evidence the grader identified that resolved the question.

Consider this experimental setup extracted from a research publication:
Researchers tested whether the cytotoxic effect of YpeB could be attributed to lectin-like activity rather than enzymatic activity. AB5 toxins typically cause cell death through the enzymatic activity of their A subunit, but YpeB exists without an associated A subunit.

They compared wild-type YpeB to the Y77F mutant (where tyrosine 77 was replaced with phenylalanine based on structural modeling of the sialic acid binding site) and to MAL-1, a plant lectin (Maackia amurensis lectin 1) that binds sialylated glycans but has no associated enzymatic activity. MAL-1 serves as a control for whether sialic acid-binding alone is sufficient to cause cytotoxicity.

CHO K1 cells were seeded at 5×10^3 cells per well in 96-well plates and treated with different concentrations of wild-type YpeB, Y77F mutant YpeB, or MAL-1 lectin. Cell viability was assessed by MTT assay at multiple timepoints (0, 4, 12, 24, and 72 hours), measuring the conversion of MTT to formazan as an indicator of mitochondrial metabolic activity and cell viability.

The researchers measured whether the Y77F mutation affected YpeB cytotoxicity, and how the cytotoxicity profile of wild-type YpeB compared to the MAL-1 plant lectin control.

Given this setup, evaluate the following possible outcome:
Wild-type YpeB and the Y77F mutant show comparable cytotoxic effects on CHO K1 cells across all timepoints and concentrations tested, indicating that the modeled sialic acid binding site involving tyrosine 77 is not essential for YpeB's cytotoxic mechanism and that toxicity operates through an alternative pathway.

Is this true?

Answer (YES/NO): NO